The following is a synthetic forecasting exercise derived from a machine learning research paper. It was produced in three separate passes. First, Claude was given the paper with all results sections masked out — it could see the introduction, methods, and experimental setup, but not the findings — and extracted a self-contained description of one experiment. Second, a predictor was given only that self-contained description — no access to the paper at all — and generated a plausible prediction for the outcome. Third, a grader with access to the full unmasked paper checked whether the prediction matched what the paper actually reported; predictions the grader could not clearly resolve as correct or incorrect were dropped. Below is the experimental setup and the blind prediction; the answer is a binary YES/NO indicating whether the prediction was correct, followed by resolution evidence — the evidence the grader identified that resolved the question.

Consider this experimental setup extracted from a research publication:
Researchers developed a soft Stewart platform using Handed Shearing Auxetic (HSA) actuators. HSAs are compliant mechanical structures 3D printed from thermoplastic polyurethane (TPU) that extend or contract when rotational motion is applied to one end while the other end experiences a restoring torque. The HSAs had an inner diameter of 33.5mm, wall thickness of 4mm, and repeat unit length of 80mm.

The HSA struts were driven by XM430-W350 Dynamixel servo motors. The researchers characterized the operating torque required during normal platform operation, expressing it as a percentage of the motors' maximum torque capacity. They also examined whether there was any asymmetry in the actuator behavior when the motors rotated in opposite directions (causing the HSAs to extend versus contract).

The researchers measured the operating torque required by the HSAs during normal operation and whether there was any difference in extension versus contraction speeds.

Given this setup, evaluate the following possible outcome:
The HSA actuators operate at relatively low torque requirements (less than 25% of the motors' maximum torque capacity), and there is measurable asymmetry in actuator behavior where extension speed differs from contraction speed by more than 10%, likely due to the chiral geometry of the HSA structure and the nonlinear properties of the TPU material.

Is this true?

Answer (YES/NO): NO